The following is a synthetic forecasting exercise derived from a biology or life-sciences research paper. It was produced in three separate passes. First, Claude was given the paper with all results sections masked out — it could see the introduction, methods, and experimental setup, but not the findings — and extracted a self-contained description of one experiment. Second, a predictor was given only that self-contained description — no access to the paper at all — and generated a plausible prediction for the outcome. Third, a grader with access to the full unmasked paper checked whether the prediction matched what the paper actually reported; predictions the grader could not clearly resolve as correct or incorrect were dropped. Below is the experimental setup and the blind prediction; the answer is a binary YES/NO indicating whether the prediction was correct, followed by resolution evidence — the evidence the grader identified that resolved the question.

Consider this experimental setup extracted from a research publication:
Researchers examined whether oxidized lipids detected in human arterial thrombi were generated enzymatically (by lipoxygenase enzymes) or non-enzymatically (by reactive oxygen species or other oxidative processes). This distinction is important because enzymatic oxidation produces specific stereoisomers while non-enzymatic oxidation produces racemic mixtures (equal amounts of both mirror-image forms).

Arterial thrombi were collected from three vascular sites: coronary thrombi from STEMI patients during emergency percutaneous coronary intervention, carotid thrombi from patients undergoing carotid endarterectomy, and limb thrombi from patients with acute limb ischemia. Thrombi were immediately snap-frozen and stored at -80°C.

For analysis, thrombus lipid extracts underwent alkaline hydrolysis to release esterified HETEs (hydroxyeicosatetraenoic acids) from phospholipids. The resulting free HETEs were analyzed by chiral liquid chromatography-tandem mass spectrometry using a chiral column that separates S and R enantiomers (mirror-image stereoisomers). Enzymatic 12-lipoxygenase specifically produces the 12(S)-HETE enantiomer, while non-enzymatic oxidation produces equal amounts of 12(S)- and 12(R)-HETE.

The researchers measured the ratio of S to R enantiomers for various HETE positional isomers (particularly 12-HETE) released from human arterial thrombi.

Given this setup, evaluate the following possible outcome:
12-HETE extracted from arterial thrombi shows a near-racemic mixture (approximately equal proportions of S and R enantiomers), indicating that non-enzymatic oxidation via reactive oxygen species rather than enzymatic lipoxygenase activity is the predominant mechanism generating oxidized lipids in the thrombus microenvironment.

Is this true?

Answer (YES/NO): NO